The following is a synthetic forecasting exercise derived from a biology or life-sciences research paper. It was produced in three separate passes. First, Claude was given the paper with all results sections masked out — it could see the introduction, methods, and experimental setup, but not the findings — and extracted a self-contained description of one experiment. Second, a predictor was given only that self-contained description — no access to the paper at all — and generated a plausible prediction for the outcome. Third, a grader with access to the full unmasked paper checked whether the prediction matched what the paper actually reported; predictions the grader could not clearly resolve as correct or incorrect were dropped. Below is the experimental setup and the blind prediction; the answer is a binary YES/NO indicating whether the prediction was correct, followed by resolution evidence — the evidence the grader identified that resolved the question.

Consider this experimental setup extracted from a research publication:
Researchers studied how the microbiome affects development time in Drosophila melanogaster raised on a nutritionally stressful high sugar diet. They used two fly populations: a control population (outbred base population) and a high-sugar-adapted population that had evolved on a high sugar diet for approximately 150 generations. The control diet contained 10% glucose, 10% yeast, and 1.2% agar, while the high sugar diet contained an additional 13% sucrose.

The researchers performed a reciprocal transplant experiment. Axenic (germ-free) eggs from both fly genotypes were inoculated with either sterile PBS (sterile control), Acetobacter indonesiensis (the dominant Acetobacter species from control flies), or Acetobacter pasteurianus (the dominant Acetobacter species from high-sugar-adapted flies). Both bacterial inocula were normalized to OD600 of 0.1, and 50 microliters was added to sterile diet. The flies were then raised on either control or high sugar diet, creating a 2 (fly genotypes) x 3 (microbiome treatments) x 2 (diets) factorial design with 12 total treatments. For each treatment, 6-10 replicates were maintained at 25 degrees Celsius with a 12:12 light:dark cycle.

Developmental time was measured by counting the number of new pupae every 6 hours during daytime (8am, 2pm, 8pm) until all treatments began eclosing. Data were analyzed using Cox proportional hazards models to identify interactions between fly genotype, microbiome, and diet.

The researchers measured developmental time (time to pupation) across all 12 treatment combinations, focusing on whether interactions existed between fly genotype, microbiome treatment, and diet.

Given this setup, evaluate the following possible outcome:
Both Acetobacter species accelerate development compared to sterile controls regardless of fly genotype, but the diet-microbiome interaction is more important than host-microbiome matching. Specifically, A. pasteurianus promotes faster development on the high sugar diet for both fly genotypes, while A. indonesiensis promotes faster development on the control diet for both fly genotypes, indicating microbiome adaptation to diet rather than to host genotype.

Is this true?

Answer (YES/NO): NO